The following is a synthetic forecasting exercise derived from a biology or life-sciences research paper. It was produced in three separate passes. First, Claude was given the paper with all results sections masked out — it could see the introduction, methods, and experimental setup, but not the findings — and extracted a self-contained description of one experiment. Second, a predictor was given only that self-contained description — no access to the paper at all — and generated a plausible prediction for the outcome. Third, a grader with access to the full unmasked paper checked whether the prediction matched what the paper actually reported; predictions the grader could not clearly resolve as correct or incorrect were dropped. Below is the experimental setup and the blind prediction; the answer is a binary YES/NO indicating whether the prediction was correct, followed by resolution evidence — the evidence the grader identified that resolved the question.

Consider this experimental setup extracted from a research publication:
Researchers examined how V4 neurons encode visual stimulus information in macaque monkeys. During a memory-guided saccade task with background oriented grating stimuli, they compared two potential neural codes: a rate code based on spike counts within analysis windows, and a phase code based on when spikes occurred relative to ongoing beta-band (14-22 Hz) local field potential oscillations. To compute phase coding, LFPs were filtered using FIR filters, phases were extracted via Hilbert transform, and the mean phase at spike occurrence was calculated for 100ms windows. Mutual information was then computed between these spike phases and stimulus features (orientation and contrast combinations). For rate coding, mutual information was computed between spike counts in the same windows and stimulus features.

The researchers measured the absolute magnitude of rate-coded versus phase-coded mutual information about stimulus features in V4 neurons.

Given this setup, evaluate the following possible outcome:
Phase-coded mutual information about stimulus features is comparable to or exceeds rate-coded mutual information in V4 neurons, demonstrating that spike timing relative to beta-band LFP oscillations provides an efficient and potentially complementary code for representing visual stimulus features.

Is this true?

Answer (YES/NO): NO